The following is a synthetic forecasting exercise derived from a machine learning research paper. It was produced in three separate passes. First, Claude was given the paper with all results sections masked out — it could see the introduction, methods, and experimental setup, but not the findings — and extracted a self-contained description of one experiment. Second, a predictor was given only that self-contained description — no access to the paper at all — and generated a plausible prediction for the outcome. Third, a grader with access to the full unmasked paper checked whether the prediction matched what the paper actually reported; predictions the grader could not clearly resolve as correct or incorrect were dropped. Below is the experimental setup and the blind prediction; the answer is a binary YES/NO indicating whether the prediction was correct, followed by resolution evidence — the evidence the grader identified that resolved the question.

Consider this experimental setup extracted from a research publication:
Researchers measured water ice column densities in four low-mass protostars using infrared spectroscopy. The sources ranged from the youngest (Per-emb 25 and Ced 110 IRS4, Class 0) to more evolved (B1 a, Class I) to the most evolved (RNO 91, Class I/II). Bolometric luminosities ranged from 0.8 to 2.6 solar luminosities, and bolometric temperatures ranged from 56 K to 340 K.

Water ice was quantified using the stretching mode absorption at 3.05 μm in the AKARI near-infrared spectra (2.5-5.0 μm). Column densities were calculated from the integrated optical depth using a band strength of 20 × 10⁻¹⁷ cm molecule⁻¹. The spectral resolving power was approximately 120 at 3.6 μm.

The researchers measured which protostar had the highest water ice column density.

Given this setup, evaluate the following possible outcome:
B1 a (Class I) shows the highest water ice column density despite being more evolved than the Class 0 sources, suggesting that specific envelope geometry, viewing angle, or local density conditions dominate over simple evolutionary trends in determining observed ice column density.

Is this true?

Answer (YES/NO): YES